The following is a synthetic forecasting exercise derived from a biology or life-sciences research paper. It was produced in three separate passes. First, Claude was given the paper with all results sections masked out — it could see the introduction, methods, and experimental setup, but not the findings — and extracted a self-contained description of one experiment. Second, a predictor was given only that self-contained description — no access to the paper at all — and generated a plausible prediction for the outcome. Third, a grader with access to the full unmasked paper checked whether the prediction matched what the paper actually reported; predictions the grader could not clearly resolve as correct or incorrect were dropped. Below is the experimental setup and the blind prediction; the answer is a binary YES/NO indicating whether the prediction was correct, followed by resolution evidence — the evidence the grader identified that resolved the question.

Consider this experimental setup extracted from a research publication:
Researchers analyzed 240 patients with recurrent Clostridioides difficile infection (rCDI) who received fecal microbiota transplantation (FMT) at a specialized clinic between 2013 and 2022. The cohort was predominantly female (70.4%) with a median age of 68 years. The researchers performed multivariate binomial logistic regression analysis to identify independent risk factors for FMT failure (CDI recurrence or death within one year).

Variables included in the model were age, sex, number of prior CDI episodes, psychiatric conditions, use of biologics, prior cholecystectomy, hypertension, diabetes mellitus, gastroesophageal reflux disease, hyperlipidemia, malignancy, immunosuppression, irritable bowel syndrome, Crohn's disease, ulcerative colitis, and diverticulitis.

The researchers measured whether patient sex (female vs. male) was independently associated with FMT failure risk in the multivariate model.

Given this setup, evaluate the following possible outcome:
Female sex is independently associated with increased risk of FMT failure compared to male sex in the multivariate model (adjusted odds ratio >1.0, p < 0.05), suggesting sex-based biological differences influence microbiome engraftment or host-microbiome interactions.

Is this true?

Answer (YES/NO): NO